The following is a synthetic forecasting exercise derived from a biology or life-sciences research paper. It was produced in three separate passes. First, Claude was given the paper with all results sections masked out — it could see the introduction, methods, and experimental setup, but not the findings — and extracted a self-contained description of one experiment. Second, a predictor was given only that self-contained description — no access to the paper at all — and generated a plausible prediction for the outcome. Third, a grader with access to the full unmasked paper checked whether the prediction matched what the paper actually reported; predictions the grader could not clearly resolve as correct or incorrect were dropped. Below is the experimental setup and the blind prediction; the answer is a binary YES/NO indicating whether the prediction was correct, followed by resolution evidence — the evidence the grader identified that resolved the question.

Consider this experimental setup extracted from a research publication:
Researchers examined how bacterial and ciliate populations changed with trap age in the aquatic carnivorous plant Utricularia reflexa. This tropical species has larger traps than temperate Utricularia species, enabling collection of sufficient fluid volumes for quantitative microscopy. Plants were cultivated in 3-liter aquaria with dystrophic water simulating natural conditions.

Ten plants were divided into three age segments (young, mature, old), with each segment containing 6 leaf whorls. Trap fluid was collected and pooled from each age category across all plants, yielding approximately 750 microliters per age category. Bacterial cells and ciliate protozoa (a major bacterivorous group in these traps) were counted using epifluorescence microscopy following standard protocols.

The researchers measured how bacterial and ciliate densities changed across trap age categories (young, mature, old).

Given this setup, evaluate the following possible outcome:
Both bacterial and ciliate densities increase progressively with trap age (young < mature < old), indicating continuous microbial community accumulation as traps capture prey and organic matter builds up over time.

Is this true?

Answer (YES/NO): NO